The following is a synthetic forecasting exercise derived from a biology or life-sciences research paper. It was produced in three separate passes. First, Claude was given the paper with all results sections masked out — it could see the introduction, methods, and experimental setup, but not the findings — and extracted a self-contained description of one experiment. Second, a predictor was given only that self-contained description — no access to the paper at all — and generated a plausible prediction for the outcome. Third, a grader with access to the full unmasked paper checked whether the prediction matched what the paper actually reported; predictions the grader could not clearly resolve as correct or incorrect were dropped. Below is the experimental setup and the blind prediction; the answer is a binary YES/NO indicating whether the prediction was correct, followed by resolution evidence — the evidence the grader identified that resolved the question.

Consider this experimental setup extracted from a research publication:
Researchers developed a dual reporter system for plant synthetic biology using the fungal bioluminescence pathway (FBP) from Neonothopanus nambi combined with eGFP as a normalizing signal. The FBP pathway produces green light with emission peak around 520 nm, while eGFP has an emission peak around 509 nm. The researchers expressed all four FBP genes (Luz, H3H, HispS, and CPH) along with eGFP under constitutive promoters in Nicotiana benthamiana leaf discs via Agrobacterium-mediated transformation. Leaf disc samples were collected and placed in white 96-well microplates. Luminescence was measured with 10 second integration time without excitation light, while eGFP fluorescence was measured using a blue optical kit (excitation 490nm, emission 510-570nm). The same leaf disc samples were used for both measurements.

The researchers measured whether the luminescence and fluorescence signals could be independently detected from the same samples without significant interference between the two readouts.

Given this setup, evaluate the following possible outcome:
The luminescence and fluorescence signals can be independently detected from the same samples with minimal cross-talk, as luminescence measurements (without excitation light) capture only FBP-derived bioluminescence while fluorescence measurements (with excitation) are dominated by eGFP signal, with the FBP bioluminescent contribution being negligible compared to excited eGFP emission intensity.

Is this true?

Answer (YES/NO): YES